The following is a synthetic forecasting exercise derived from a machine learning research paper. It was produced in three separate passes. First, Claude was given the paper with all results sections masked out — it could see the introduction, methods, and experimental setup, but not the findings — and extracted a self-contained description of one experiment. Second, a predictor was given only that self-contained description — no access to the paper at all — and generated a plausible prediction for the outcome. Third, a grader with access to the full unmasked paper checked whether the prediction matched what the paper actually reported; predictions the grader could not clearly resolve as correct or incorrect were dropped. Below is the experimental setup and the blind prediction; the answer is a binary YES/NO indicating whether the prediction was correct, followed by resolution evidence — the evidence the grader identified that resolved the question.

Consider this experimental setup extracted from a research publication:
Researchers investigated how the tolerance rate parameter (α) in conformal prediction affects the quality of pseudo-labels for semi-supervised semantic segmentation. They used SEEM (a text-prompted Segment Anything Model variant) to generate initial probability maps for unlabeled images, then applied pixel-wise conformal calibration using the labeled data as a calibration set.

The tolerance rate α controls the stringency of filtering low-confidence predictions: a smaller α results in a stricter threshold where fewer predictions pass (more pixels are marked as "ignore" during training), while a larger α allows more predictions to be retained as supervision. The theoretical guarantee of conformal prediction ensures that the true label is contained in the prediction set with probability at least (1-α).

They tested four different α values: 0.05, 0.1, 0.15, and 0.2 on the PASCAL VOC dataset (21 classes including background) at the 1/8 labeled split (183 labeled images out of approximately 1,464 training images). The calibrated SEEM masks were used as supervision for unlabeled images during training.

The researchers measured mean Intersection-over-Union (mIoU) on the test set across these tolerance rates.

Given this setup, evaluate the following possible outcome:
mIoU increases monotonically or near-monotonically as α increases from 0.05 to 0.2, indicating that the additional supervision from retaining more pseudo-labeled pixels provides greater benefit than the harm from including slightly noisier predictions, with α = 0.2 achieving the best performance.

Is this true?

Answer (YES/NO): NO